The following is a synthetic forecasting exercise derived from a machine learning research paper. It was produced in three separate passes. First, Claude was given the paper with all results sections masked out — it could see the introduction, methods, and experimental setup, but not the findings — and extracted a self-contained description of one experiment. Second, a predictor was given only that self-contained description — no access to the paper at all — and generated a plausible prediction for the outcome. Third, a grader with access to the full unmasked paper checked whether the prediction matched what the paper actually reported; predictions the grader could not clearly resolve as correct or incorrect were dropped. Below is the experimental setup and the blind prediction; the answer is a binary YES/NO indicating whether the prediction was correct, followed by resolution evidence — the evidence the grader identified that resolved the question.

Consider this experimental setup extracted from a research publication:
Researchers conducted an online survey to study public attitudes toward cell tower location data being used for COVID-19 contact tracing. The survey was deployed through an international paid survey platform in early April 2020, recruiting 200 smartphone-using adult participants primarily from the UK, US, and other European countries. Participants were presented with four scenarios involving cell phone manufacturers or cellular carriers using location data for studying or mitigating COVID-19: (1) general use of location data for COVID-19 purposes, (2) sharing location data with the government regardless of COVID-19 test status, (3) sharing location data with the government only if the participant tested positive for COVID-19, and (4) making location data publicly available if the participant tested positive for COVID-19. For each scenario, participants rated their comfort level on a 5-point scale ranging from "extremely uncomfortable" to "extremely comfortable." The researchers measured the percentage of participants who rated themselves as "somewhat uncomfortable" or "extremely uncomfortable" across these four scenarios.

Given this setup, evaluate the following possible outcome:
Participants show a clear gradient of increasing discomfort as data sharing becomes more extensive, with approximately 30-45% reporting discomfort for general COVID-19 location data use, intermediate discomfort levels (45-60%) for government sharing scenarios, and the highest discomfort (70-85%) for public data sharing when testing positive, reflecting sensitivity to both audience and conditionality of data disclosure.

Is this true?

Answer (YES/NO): NO